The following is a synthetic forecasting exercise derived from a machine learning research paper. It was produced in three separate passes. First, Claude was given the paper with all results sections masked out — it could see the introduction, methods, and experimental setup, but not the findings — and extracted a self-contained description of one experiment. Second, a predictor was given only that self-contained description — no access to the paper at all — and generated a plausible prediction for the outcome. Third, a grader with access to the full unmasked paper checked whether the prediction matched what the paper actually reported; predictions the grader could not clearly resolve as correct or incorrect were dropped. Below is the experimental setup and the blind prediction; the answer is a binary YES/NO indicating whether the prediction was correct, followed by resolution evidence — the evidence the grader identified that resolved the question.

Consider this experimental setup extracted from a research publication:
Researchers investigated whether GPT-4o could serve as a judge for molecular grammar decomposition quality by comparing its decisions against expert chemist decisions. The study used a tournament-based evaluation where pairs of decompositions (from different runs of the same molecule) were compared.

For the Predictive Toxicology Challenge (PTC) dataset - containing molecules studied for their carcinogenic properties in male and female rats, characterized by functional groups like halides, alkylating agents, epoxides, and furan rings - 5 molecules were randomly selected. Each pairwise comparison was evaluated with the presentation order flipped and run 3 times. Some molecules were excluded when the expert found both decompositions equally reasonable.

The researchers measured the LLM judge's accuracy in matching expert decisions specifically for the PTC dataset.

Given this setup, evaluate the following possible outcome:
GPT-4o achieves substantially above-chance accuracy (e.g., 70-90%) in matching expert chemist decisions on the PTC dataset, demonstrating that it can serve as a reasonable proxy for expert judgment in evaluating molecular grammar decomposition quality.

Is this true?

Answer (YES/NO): NO